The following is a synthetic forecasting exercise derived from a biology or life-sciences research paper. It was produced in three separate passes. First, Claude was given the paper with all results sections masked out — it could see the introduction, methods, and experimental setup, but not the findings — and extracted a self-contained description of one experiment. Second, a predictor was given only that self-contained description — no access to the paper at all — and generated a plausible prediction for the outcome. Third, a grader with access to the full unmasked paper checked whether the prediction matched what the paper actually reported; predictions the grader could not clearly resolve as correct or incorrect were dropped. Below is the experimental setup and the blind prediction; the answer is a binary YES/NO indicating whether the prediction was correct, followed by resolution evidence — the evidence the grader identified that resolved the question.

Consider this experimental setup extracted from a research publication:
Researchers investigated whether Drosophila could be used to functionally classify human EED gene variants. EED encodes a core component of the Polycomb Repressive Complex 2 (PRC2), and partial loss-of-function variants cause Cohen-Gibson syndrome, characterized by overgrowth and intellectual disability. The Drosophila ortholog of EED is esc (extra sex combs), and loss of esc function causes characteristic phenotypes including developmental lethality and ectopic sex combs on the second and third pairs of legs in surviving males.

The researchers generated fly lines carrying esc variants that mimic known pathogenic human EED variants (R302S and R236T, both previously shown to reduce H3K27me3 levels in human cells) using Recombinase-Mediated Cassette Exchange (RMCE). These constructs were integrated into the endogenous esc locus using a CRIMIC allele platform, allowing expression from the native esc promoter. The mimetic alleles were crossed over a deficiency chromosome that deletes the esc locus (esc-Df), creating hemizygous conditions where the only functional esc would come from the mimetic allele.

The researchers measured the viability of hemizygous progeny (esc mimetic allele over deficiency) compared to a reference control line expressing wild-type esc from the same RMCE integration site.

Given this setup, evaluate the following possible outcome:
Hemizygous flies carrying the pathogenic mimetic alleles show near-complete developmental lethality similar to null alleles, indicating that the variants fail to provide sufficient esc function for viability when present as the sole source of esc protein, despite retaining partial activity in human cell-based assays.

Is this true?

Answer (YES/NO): NO